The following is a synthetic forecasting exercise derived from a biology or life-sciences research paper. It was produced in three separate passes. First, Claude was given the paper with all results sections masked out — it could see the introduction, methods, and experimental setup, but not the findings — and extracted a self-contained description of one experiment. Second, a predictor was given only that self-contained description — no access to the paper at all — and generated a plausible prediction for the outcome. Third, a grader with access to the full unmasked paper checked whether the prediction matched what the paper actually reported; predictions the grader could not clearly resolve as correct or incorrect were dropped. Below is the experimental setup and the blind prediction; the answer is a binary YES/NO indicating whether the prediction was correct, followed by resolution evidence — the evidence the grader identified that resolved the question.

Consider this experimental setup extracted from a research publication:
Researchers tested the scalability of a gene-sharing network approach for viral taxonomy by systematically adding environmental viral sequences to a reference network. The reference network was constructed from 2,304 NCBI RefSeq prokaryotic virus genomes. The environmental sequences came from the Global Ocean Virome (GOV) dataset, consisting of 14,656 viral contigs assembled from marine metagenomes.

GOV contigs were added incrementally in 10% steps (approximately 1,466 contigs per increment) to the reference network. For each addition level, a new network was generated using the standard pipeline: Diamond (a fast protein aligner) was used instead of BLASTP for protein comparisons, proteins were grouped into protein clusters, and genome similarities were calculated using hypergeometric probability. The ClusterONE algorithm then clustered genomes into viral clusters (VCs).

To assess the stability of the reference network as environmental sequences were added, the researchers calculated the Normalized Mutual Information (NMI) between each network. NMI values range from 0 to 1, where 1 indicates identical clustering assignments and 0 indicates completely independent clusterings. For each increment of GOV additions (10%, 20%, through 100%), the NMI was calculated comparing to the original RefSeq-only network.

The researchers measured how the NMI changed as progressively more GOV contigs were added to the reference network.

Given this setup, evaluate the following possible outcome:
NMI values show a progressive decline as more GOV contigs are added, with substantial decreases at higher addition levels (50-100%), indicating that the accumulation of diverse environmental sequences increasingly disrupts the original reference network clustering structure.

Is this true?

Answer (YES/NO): NO